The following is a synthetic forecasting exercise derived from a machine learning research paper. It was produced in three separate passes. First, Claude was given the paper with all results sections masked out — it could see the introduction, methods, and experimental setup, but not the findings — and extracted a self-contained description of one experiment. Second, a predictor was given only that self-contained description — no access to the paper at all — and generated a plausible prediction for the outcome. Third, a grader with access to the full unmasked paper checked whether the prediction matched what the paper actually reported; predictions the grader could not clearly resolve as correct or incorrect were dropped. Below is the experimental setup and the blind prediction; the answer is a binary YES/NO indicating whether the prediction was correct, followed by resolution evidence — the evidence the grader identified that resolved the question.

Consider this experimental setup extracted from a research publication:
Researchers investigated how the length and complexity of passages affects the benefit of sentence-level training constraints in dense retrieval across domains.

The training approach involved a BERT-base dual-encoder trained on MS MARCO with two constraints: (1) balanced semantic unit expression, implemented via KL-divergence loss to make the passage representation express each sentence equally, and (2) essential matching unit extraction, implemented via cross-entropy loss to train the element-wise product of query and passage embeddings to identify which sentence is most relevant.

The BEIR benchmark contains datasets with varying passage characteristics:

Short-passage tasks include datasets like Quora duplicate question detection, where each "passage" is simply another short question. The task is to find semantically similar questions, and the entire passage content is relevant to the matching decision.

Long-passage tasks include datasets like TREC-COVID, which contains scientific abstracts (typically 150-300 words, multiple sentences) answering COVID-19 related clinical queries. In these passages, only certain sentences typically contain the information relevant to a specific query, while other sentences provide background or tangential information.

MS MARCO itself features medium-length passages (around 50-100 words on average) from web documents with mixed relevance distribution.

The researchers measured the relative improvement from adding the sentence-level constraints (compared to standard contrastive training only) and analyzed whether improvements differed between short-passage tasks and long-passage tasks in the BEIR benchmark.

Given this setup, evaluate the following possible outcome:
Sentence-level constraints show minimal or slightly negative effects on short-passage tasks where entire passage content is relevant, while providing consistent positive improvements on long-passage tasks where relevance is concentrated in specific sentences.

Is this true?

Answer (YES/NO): NO